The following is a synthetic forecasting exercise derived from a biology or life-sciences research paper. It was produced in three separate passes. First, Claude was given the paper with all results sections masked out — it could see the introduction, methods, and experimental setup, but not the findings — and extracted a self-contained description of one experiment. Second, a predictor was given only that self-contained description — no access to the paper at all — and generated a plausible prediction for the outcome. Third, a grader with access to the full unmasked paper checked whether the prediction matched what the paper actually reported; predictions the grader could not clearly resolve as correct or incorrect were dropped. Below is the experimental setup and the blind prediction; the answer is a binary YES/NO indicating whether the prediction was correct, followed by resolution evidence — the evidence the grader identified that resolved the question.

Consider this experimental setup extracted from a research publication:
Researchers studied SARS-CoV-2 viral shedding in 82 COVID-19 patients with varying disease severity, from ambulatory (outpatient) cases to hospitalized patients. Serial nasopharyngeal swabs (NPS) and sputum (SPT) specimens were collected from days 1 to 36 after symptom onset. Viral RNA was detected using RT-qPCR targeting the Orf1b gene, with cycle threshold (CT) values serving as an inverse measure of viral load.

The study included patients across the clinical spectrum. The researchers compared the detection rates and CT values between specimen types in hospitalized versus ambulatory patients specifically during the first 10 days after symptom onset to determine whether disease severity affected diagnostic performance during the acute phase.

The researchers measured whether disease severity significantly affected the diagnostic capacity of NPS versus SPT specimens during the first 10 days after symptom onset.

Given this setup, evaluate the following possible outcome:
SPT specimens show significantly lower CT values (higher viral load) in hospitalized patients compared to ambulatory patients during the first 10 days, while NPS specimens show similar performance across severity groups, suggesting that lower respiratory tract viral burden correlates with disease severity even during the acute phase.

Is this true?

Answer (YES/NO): NO